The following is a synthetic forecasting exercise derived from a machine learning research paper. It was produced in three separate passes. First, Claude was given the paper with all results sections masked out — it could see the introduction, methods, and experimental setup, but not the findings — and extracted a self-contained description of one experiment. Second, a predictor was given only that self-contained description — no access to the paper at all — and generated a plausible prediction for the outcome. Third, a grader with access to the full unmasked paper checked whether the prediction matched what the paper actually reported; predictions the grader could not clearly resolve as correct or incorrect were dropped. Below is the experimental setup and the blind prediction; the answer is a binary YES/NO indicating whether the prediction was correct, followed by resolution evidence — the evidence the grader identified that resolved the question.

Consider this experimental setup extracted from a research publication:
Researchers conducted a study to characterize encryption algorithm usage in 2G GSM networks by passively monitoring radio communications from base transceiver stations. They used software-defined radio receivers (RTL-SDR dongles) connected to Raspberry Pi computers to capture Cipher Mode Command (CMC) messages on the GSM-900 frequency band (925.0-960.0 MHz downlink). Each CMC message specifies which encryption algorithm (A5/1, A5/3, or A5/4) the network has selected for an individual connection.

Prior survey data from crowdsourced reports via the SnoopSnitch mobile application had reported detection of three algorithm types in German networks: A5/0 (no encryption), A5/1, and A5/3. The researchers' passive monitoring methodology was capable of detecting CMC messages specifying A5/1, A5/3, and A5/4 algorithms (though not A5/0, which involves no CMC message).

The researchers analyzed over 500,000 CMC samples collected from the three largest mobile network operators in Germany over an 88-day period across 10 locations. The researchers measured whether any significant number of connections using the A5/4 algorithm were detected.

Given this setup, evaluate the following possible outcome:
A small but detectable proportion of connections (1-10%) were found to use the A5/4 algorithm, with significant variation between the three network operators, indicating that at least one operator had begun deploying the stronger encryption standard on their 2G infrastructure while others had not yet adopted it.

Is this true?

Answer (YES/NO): NO